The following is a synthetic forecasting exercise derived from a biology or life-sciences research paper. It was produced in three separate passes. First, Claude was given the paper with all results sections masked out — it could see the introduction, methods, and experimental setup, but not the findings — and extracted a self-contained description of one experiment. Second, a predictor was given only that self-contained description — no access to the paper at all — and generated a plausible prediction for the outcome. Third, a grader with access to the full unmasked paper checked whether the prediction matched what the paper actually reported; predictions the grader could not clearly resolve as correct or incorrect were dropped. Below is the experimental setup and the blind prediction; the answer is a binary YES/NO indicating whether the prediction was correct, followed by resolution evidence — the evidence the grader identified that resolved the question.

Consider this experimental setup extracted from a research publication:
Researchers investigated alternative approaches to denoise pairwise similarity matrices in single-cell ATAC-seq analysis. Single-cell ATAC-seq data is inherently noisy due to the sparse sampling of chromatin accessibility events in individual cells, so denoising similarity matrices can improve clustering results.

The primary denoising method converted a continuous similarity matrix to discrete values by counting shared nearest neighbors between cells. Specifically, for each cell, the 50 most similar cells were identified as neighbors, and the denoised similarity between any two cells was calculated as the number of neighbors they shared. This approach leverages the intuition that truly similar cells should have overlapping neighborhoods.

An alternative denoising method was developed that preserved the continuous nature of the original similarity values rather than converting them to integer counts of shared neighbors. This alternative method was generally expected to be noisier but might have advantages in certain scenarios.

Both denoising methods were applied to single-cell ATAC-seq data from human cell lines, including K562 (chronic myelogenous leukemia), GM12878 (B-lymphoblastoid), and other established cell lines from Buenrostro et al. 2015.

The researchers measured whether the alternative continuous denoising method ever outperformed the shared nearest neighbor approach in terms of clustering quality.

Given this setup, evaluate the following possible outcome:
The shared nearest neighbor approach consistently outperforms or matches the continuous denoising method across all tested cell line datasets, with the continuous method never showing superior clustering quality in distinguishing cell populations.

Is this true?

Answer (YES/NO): NO